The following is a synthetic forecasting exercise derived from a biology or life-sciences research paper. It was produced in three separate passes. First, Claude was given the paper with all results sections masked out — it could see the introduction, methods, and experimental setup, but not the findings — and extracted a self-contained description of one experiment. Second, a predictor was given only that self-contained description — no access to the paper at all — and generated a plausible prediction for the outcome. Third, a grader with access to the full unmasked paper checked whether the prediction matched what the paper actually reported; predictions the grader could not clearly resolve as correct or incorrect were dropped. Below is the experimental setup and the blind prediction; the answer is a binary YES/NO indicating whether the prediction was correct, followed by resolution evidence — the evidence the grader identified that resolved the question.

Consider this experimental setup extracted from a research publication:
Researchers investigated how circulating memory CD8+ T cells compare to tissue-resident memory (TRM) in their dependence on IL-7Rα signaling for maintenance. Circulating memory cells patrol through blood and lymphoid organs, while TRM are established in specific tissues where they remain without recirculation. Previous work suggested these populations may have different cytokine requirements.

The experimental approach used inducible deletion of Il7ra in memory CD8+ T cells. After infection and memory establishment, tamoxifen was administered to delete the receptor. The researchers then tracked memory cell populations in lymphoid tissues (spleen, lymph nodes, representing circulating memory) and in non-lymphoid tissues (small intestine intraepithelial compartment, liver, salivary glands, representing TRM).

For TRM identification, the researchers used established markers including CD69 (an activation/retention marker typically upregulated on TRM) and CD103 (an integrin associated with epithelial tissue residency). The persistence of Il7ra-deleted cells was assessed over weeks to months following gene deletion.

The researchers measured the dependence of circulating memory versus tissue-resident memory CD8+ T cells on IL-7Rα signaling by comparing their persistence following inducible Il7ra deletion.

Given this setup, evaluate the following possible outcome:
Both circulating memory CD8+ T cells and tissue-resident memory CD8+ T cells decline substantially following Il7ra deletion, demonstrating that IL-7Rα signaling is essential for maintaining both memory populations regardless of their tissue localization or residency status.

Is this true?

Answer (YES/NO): NO